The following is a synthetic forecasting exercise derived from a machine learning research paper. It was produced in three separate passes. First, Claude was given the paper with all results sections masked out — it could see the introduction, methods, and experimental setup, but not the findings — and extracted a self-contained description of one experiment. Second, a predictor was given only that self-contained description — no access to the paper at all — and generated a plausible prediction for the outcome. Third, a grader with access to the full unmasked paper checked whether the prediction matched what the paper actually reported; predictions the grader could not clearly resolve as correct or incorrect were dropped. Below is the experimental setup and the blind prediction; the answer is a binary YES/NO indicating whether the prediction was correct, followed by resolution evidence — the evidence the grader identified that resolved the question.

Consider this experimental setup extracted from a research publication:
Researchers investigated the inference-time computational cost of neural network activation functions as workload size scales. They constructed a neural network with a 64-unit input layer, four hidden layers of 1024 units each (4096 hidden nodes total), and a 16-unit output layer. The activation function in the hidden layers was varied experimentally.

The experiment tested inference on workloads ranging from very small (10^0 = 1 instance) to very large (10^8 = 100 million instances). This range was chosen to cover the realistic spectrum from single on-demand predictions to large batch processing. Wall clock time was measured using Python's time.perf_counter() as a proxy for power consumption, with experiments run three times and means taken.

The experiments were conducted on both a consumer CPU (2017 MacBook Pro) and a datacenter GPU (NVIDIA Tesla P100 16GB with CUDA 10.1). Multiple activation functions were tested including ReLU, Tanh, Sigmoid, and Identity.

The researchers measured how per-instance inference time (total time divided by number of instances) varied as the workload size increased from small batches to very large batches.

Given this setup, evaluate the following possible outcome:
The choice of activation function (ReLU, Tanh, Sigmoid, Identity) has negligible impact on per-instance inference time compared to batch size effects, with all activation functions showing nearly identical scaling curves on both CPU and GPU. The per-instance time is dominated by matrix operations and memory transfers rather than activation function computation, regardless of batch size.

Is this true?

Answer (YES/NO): NO